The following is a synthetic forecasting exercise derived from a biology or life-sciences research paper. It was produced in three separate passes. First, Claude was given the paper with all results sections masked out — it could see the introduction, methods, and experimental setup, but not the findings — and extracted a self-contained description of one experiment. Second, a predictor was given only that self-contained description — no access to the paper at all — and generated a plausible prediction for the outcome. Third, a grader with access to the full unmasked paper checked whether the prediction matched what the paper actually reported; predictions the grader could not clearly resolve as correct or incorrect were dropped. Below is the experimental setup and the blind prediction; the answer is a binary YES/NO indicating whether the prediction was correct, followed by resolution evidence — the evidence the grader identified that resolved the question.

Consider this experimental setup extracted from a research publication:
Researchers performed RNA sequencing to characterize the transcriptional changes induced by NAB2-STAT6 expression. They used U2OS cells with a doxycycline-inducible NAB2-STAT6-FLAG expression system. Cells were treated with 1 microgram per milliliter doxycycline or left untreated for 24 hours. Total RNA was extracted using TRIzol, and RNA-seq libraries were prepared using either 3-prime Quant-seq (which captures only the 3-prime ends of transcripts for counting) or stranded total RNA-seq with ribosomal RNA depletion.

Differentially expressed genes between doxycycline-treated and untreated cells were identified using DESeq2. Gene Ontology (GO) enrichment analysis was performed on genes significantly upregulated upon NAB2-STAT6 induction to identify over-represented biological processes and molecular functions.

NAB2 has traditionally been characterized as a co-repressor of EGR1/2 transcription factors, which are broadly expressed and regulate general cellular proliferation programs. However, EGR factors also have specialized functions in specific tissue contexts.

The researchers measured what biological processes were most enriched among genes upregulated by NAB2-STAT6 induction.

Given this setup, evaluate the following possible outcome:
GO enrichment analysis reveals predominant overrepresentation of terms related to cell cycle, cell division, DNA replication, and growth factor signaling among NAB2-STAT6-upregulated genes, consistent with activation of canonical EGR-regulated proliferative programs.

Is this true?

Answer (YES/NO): NO